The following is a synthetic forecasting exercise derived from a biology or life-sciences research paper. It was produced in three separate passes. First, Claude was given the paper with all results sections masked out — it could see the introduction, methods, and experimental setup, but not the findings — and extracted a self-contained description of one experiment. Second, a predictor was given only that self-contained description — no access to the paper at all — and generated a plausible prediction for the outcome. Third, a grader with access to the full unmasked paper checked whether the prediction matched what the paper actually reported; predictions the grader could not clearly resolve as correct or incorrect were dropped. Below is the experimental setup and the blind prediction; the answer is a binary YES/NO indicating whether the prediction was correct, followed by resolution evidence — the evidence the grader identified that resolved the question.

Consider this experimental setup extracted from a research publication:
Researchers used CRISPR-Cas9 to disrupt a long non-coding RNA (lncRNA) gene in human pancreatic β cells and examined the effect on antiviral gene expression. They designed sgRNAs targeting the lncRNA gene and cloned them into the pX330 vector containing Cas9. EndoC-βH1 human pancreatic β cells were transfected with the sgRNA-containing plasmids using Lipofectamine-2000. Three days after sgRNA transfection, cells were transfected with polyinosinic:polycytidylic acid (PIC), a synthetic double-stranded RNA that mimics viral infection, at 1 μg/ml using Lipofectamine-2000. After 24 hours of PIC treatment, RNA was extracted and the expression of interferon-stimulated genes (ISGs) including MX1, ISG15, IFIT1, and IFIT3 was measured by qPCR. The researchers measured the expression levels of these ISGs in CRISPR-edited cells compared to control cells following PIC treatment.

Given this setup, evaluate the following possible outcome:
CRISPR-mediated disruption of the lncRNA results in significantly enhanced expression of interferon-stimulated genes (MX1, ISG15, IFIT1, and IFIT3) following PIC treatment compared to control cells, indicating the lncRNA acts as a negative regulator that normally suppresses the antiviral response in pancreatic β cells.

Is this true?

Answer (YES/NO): NO